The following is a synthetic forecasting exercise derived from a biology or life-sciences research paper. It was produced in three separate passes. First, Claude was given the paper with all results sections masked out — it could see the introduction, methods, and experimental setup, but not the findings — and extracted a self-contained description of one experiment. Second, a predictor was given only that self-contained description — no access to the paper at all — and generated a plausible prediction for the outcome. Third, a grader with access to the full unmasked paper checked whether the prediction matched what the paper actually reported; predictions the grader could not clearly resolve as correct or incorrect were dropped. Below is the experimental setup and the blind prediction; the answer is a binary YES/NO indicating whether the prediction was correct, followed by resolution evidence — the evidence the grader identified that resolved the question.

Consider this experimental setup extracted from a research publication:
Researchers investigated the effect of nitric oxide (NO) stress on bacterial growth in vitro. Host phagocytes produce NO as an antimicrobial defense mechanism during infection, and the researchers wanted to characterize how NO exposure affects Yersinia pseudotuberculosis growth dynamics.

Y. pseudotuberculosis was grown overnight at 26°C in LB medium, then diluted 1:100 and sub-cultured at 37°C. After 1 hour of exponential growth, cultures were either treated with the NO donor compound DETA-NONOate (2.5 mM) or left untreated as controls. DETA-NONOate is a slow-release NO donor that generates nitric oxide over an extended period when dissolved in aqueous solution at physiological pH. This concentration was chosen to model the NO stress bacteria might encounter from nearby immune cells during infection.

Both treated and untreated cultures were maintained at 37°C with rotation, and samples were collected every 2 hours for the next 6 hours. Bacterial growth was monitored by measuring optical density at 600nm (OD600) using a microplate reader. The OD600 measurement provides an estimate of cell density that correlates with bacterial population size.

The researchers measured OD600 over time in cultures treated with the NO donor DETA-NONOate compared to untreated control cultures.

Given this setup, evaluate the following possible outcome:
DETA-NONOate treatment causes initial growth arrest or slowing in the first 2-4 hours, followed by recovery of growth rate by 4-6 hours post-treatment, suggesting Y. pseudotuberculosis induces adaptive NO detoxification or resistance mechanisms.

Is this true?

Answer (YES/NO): NO